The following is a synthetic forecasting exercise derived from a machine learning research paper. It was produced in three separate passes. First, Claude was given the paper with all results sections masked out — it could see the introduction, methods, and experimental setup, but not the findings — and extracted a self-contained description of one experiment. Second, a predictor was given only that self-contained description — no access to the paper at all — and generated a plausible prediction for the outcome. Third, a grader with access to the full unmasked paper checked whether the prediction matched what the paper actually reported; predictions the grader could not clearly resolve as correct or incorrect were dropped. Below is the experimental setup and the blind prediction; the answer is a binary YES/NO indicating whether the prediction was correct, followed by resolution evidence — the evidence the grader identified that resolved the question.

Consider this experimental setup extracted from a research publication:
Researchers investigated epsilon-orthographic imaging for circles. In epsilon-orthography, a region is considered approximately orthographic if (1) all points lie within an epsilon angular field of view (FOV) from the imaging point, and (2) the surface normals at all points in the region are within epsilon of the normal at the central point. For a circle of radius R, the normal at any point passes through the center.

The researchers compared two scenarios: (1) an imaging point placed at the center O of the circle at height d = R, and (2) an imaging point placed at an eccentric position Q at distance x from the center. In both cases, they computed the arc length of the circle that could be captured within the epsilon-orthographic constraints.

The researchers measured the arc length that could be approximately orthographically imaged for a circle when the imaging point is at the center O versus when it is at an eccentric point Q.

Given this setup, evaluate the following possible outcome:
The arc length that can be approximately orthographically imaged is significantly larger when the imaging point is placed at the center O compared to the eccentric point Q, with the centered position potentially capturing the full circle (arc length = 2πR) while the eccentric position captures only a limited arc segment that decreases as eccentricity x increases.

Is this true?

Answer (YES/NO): NO